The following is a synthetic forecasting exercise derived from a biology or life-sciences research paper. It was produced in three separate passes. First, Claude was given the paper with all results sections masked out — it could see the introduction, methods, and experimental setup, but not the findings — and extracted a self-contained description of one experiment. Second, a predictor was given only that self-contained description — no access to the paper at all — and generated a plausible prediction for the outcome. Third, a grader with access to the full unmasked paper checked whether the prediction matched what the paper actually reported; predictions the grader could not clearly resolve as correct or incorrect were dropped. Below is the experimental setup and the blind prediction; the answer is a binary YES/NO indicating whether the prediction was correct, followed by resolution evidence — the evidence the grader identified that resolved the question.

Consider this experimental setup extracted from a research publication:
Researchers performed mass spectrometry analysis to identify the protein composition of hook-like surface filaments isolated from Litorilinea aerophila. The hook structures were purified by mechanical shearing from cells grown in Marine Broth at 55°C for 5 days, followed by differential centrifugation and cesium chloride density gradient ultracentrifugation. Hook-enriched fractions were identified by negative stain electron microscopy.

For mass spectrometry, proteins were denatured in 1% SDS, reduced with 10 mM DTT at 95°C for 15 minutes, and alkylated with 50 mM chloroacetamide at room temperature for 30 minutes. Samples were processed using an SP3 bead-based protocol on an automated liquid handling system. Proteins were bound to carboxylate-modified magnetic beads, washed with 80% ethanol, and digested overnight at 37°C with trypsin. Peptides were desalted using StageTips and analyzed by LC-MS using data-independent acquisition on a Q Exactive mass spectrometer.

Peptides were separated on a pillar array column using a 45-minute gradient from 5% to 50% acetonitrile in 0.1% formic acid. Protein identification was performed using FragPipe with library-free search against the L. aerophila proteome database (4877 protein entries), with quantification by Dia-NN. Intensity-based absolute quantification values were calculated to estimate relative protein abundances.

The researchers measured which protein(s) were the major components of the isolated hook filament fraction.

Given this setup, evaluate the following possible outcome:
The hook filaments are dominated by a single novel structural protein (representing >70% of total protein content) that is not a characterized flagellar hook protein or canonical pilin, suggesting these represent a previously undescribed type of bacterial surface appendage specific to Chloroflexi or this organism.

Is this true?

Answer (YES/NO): NO